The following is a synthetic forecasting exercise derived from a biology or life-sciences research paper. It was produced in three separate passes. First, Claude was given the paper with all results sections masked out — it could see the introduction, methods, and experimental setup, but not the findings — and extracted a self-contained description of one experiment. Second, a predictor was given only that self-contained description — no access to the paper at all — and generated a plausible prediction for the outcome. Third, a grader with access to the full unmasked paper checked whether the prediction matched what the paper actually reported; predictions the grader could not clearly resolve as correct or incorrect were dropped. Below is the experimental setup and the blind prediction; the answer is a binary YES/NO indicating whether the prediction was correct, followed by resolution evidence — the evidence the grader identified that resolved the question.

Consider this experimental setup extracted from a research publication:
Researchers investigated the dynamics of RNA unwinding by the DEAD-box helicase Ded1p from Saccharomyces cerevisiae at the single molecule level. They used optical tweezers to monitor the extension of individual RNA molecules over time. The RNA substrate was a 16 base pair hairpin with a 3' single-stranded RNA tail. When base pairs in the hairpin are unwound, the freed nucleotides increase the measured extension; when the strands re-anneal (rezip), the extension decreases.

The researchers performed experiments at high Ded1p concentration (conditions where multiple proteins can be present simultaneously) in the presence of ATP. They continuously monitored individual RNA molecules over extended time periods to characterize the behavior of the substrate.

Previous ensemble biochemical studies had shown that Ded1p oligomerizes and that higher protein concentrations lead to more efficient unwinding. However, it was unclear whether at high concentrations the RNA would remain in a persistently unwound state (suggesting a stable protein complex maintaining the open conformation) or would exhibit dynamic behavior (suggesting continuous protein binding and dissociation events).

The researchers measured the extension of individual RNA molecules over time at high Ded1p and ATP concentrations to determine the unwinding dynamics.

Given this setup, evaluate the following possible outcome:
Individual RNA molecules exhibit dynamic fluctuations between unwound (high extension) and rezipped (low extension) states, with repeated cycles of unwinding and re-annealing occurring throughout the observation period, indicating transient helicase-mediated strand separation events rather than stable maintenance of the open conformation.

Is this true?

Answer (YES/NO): YES